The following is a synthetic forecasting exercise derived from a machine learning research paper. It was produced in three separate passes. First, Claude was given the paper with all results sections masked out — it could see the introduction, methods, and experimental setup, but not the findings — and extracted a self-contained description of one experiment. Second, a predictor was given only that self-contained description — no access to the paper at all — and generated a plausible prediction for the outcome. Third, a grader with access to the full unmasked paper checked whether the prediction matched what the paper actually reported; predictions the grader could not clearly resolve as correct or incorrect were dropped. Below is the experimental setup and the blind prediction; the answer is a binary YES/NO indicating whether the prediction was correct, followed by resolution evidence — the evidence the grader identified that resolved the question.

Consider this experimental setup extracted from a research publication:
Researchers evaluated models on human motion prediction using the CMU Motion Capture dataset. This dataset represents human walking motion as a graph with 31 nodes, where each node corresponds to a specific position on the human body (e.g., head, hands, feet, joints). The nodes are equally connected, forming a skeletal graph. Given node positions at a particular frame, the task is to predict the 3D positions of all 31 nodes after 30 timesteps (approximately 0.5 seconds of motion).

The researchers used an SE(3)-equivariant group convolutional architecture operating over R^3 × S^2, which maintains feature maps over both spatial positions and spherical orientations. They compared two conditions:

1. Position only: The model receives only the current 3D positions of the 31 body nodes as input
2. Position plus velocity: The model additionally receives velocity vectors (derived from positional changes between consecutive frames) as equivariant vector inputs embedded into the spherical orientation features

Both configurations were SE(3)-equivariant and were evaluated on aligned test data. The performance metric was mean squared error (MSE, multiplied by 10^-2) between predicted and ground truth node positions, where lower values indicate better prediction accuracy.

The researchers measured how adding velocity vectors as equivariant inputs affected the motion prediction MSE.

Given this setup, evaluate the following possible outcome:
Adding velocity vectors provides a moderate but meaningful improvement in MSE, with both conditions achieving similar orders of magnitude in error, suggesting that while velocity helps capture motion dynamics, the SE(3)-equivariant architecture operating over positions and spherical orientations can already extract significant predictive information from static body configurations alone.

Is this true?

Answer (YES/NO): YES